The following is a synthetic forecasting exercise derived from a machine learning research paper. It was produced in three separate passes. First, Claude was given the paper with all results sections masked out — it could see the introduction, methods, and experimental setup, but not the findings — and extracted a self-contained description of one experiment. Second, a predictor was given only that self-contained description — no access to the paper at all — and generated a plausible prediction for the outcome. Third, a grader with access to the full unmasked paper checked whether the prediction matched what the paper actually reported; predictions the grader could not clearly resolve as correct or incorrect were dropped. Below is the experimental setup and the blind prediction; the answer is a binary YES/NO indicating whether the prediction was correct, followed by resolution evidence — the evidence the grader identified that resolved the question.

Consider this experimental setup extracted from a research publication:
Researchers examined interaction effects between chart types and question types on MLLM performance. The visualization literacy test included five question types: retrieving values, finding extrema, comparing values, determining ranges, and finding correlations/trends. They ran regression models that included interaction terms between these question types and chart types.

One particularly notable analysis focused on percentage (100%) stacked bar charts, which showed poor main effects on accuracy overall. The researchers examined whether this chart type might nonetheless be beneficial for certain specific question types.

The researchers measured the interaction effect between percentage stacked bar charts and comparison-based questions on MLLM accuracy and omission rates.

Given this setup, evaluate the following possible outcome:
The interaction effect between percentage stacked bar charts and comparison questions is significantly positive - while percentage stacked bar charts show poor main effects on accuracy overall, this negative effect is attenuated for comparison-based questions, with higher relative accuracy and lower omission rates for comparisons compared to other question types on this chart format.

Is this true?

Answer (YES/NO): YES